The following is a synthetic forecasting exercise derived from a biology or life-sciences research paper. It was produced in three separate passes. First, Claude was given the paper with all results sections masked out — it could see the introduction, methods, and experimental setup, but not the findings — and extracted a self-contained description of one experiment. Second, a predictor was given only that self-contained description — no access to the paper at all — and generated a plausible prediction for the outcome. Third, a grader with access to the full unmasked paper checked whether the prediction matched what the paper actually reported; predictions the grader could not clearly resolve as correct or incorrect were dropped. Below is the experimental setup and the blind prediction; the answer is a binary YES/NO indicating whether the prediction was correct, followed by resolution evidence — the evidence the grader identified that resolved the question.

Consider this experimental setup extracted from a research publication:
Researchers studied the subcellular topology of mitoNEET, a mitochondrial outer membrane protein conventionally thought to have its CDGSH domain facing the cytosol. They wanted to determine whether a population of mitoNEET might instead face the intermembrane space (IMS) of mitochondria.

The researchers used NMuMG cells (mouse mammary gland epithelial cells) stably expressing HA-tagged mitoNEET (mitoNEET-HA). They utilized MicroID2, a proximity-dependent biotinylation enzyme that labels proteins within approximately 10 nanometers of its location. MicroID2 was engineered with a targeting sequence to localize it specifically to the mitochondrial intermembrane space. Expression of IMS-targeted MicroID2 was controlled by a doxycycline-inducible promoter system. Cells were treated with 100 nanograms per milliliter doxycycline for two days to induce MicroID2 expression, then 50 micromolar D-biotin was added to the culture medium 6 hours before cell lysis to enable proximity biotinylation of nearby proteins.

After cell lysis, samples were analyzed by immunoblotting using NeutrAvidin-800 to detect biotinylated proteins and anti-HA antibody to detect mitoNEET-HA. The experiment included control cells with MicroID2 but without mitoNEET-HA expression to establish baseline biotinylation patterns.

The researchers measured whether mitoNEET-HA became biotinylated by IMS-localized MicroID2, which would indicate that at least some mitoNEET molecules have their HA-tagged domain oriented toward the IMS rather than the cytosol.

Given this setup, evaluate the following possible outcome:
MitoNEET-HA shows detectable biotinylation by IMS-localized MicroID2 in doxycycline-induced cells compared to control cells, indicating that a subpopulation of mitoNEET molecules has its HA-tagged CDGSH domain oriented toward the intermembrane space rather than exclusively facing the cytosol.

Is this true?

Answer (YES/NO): YES